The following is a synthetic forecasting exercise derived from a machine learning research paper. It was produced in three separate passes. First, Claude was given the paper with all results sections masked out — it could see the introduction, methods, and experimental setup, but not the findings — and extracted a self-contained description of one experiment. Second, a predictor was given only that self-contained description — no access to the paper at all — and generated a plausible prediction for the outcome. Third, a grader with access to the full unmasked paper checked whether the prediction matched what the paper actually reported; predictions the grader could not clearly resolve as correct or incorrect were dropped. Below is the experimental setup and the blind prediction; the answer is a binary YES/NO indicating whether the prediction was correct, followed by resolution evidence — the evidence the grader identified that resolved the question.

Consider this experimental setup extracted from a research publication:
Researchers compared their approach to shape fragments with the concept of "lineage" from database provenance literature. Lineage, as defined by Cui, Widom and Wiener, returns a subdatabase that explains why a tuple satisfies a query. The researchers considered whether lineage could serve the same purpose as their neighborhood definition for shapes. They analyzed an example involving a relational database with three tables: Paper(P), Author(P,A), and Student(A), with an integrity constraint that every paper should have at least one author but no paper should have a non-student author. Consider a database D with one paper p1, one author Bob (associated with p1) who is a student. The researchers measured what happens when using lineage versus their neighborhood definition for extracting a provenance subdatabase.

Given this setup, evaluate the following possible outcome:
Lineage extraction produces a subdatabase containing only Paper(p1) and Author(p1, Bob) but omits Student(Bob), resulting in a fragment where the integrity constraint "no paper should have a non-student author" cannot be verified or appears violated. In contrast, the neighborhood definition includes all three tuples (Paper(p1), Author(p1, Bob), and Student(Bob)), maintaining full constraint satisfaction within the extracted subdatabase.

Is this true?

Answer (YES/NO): YES